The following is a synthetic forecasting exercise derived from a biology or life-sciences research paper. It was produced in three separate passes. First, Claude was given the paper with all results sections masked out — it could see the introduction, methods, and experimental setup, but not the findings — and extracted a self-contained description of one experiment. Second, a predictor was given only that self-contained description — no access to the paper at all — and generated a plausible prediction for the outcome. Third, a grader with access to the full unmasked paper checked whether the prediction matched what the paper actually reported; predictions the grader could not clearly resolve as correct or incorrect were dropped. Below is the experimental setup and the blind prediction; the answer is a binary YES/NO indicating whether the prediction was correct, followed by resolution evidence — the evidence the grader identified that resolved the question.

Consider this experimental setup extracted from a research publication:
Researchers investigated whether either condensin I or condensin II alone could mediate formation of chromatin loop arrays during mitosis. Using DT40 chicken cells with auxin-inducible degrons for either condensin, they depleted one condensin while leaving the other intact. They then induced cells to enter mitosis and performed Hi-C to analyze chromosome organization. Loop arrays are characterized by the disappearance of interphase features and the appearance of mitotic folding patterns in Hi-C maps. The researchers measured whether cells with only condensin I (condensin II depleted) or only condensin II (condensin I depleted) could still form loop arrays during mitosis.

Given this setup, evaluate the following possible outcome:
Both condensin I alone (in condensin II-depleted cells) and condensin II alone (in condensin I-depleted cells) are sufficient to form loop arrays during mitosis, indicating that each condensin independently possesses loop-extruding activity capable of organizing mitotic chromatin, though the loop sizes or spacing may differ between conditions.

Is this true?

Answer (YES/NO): YES